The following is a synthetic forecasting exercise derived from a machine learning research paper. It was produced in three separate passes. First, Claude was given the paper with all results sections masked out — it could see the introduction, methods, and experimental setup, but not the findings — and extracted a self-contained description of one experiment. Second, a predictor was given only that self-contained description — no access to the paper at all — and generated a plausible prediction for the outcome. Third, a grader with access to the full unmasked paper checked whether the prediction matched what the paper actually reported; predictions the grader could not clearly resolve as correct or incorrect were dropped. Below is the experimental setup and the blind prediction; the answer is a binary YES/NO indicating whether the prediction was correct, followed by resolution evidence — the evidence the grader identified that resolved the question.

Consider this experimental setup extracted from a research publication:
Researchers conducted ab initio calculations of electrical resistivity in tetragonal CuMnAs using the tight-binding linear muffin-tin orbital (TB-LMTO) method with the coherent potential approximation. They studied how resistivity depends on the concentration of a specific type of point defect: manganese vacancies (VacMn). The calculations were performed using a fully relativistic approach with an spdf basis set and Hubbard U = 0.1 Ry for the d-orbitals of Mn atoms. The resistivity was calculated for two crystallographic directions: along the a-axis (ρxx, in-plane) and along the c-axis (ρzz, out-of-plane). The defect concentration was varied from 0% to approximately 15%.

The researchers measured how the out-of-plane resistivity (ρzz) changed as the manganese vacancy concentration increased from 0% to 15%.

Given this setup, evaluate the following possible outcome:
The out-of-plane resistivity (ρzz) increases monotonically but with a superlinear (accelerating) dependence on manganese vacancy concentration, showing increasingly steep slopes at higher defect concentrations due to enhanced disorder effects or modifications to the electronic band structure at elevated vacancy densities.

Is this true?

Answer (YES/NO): NO